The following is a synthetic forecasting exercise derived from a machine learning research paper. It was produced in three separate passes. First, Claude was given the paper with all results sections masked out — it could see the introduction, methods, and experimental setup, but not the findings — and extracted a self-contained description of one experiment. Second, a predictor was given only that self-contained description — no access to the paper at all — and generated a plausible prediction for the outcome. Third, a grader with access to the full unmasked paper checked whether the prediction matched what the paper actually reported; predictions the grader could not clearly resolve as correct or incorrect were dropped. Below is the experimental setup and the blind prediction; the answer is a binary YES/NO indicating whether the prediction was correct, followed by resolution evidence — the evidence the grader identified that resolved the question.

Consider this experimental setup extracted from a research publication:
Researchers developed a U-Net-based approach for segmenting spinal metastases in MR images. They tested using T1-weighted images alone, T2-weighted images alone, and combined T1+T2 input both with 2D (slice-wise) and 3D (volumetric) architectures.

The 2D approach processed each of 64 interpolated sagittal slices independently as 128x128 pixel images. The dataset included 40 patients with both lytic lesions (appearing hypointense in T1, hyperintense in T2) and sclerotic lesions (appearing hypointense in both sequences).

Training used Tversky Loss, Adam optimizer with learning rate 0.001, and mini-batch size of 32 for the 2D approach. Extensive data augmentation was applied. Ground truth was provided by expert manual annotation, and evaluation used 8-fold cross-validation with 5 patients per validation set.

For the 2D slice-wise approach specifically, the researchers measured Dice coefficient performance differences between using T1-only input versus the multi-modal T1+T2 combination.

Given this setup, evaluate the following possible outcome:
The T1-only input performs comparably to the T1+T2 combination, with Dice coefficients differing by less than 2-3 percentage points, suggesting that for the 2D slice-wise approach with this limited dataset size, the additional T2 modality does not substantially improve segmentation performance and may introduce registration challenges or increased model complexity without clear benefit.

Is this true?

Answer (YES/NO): YES